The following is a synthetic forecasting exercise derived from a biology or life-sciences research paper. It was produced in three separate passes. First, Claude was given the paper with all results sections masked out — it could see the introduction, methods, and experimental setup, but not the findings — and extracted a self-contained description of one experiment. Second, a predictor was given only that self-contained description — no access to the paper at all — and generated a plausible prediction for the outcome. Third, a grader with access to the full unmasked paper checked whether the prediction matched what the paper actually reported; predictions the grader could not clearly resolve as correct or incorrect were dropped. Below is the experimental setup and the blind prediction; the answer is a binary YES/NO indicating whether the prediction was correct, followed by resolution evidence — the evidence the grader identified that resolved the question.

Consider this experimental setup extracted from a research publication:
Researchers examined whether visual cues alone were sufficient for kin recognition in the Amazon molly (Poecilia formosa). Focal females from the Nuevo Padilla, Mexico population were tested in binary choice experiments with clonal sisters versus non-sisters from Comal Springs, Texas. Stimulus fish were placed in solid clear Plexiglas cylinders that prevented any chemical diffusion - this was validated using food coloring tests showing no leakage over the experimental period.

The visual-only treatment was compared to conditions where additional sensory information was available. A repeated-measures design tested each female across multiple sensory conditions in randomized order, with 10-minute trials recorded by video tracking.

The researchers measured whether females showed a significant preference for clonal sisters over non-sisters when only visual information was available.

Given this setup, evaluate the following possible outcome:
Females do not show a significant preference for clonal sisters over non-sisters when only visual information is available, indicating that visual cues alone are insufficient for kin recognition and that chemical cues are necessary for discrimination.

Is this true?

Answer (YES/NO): NO